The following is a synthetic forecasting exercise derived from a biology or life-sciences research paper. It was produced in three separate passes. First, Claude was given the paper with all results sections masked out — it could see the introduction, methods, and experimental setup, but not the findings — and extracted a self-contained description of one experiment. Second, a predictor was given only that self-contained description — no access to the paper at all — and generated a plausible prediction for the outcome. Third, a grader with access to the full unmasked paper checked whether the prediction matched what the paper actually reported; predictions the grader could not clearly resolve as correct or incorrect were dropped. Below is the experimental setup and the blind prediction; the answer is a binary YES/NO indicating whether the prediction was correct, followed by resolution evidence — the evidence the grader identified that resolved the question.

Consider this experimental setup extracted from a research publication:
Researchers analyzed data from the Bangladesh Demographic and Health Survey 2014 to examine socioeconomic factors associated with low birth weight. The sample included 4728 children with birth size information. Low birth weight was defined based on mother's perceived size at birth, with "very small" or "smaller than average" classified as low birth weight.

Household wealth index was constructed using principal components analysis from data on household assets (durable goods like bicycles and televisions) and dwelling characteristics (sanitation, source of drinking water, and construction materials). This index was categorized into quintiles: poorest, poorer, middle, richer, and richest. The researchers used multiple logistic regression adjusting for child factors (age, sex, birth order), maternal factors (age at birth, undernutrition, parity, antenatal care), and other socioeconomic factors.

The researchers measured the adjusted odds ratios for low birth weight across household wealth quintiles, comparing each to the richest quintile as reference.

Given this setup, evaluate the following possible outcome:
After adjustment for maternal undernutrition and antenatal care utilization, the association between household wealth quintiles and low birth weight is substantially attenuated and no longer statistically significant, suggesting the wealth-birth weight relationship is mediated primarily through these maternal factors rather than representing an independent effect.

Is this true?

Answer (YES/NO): NO